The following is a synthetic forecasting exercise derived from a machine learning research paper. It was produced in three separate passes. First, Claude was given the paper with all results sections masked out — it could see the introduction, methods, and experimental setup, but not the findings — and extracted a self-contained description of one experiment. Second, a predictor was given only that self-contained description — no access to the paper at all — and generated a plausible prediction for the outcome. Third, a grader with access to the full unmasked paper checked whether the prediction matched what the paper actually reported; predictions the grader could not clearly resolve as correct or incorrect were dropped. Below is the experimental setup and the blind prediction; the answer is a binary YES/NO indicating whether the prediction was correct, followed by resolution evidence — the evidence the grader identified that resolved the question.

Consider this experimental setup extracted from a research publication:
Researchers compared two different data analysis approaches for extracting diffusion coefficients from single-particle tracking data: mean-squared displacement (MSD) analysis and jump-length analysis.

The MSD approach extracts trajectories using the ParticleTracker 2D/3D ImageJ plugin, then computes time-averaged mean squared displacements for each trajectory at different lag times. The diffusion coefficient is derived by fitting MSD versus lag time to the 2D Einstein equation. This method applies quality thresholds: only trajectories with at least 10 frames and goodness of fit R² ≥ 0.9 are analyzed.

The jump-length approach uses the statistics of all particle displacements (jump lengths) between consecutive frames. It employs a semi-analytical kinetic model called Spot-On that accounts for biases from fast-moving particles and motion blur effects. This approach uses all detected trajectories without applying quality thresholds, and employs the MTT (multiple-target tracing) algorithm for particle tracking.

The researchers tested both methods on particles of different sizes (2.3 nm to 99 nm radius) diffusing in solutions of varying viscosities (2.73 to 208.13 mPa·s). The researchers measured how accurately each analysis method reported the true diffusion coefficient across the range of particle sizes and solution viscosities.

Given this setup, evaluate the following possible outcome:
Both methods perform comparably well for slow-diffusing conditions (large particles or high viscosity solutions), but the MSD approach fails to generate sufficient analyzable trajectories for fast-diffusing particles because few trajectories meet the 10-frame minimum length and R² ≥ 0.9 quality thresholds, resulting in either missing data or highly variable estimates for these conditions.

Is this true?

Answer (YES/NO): YES